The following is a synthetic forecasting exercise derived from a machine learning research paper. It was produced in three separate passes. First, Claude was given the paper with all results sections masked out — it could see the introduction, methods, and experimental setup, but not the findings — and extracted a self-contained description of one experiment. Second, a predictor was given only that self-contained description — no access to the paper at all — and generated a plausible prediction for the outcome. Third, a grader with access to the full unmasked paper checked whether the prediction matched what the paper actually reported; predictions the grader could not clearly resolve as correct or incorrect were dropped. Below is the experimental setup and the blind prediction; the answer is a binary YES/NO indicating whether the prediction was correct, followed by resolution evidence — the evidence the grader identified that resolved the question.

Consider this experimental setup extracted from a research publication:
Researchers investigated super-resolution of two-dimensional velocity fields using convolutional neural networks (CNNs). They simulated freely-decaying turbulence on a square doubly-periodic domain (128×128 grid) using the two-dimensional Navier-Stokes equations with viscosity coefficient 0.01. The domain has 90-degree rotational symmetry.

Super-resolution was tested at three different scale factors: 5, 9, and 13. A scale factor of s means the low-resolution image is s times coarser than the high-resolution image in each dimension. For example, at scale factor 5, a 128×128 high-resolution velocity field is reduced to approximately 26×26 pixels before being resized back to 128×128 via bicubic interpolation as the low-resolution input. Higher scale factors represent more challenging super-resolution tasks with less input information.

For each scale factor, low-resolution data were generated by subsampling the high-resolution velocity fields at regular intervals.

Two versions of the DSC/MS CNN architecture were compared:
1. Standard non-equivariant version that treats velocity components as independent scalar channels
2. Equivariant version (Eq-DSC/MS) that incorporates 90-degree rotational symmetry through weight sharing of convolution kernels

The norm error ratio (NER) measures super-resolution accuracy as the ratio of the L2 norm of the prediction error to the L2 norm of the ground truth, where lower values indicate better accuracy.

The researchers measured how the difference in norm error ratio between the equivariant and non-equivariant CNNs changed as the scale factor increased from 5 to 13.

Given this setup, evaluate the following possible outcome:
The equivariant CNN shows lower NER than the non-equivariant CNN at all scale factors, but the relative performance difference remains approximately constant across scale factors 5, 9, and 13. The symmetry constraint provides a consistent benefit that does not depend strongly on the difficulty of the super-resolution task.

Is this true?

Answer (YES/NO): NO